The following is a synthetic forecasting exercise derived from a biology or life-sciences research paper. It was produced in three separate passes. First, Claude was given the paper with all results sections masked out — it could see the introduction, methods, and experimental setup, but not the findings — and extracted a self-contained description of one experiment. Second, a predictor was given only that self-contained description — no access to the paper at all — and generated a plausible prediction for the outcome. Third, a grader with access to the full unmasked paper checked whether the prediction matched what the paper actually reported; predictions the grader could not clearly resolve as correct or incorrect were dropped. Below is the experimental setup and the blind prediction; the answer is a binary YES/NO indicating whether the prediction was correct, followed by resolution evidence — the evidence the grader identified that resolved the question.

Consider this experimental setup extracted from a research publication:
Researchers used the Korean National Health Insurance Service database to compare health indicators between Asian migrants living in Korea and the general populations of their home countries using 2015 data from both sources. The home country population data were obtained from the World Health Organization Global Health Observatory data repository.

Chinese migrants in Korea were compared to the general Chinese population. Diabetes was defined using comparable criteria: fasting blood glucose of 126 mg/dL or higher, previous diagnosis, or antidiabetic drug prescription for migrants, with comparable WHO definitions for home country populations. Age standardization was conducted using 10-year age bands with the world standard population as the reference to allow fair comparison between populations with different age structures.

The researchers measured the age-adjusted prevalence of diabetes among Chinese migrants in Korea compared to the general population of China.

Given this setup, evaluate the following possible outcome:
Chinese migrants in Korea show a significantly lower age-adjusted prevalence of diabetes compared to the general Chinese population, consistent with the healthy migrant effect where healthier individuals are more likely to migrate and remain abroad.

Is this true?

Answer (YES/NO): YES